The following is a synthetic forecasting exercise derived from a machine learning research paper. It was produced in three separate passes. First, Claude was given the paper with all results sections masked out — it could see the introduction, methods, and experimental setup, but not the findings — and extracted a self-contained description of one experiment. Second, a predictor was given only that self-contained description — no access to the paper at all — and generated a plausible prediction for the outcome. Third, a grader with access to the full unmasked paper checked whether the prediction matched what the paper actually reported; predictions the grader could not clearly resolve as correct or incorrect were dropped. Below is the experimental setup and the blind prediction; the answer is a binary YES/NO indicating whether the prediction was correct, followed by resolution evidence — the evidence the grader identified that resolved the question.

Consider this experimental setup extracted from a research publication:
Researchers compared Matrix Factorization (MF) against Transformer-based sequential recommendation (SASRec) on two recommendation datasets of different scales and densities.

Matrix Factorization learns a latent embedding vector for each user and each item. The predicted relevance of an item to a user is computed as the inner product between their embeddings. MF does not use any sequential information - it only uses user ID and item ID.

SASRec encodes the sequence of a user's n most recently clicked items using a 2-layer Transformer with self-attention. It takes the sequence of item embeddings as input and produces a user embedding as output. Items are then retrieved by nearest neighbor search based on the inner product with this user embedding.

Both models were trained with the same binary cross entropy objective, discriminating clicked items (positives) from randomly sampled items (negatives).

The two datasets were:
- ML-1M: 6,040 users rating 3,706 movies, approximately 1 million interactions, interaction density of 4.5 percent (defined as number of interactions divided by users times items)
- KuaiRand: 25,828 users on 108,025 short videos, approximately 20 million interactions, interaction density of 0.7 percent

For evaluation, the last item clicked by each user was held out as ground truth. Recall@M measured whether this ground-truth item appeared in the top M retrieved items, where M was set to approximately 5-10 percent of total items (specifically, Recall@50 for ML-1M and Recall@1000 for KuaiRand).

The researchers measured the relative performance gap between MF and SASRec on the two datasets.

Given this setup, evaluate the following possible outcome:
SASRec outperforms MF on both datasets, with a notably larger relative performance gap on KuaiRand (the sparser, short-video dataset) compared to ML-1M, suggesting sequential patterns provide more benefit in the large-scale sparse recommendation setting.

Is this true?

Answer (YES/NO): YES